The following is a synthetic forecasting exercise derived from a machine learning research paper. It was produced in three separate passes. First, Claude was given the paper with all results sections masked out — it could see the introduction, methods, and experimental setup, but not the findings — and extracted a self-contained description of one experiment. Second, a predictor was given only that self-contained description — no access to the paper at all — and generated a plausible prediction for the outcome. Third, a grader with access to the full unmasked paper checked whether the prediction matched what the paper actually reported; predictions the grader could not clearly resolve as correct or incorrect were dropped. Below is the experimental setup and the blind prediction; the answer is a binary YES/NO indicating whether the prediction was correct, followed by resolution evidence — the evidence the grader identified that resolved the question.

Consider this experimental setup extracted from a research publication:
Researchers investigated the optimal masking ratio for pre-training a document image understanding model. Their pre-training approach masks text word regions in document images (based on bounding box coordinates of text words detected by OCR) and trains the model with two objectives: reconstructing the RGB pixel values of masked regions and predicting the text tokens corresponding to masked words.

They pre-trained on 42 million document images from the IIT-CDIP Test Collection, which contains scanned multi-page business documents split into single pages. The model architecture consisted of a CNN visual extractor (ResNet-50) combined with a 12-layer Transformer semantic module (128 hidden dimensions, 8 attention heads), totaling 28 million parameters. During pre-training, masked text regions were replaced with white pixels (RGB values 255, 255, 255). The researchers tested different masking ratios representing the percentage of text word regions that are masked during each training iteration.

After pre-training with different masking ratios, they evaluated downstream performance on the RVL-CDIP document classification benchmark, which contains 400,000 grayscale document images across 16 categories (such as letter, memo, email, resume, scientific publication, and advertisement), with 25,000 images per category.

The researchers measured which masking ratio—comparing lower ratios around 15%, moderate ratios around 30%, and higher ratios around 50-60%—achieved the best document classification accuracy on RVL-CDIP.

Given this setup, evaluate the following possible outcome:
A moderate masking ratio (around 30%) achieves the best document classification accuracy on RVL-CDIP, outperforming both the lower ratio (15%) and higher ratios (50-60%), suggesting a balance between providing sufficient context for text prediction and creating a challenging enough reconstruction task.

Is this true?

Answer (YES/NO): YES